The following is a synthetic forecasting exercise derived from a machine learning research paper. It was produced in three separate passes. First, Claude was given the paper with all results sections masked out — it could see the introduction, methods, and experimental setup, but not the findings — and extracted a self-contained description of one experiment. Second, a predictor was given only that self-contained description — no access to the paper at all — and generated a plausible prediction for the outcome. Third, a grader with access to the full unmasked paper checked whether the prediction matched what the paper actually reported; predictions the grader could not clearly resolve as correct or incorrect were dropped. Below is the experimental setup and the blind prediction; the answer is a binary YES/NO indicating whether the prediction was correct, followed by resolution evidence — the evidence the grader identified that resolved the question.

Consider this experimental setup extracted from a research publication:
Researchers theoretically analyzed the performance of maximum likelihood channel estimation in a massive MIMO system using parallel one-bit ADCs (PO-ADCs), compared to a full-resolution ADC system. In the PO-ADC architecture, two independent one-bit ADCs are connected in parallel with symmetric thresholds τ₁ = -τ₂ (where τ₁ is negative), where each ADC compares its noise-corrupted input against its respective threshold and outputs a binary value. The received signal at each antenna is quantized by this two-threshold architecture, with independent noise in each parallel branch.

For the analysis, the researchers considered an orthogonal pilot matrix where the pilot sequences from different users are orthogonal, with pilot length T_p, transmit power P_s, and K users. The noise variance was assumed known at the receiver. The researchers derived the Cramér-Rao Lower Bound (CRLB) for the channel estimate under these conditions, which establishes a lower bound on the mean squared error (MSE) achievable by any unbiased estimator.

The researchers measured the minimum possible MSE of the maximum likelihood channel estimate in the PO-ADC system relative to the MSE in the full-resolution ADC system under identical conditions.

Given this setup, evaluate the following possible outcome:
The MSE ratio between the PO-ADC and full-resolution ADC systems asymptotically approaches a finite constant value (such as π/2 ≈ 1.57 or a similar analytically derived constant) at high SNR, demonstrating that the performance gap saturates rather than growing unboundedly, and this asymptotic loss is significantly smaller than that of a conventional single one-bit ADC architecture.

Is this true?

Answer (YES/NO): NO